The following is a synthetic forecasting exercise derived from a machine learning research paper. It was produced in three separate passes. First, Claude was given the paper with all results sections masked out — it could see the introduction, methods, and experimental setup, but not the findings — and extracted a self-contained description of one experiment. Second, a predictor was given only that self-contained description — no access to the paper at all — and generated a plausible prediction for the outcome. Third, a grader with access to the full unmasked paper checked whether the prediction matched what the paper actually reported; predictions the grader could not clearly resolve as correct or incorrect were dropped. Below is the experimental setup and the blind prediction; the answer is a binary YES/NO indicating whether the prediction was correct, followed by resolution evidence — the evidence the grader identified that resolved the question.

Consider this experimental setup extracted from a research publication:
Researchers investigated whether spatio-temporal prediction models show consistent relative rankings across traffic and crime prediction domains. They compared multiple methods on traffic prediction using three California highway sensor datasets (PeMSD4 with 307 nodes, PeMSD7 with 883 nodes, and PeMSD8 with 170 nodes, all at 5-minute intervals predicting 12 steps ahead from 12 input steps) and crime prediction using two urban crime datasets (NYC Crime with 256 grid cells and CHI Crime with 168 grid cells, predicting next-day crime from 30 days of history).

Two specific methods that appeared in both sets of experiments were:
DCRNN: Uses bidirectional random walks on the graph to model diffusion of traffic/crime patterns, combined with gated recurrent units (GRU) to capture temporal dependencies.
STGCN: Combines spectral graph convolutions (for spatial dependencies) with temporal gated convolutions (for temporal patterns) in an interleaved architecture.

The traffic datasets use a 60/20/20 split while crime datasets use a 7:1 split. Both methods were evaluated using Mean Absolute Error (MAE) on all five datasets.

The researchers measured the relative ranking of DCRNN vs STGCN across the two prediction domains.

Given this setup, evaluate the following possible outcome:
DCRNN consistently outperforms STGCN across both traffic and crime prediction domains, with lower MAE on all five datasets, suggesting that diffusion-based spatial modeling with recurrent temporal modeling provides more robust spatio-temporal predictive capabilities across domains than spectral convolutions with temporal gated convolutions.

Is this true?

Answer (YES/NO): NO